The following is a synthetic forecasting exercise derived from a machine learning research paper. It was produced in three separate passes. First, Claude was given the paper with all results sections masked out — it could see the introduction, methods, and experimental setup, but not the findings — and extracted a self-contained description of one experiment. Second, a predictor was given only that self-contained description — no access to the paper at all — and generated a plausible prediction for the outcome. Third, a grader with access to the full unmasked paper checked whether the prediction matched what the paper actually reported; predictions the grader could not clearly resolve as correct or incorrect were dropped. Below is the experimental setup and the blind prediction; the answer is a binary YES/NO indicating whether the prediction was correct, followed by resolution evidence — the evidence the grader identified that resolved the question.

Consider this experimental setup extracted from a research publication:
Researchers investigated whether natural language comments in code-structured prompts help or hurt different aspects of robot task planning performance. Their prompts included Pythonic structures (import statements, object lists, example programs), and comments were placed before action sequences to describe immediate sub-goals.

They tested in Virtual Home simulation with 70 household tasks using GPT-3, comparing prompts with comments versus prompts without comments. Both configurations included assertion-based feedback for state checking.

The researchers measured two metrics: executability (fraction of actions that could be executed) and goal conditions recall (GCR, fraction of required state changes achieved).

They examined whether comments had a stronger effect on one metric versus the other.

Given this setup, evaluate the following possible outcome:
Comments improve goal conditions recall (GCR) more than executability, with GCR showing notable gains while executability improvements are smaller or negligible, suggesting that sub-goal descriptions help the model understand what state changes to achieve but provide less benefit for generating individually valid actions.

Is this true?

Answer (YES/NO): NO